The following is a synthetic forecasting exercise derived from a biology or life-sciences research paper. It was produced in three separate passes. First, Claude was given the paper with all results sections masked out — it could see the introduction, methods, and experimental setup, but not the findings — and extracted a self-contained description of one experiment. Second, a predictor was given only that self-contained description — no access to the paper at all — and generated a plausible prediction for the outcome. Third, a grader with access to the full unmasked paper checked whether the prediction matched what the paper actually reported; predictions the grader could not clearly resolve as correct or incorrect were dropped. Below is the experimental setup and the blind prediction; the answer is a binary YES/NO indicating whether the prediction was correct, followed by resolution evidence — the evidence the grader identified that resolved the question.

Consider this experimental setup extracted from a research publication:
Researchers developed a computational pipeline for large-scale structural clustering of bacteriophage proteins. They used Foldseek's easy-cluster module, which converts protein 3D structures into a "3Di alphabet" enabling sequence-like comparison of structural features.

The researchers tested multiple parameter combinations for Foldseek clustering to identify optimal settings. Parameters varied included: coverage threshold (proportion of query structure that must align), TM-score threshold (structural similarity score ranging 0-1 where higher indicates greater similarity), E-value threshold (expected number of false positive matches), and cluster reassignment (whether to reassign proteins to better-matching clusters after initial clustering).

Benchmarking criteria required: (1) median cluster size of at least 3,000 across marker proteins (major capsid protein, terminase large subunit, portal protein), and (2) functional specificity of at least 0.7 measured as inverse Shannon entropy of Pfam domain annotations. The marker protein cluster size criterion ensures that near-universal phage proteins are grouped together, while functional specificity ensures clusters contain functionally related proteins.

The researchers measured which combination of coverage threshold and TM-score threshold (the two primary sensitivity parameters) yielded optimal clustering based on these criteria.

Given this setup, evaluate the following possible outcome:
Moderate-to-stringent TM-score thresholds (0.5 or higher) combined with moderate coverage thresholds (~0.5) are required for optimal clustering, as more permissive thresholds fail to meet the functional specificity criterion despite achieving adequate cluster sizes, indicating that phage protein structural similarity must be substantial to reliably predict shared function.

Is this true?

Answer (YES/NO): NO